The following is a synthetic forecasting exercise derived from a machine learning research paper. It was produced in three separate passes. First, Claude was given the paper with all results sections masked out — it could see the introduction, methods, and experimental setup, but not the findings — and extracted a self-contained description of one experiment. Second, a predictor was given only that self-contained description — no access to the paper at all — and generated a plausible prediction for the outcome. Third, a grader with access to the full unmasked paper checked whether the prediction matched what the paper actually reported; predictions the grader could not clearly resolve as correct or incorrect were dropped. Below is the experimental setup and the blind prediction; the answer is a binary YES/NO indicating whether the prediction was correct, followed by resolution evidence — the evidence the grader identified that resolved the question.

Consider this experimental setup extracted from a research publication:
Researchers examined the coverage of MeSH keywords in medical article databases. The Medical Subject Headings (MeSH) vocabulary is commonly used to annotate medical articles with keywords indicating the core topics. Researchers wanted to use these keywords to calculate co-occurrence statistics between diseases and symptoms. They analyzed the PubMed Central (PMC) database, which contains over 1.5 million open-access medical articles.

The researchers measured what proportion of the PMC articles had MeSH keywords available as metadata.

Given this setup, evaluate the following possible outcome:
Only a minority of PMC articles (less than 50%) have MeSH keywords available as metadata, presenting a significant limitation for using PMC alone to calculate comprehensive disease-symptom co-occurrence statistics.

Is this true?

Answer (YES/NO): YES